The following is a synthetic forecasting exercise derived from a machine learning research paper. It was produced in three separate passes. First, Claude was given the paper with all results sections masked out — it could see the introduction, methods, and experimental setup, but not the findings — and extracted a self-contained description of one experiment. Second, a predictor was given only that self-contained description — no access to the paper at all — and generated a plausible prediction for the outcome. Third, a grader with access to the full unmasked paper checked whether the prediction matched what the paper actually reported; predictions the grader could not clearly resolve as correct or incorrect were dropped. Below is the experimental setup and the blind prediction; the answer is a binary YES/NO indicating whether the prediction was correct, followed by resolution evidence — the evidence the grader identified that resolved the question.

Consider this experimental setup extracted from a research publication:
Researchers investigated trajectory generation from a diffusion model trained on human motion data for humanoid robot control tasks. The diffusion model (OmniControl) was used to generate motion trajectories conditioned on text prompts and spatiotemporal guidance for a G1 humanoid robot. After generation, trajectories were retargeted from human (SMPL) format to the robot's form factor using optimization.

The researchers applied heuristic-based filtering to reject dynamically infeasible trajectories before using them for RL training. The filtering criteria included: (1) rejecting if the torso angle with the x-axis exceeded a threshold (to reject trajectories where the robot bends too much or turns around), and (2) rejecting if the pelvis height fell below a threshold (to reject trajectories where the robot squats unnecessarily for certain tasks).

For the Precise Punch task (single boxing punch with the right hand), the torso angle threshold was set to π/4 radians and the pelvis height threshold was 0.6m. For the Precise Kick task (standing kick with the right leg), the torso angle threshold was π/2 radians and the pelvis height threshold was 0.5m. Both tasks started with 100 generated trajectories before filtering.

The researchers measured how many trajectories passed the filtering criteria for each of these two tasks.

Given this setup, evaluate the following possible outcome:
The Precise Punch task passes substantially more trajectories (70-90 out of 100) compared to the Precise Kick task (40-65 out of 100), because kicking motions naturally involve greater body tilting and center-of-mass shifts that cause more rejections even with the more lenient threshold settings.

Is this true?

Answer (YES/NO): NO